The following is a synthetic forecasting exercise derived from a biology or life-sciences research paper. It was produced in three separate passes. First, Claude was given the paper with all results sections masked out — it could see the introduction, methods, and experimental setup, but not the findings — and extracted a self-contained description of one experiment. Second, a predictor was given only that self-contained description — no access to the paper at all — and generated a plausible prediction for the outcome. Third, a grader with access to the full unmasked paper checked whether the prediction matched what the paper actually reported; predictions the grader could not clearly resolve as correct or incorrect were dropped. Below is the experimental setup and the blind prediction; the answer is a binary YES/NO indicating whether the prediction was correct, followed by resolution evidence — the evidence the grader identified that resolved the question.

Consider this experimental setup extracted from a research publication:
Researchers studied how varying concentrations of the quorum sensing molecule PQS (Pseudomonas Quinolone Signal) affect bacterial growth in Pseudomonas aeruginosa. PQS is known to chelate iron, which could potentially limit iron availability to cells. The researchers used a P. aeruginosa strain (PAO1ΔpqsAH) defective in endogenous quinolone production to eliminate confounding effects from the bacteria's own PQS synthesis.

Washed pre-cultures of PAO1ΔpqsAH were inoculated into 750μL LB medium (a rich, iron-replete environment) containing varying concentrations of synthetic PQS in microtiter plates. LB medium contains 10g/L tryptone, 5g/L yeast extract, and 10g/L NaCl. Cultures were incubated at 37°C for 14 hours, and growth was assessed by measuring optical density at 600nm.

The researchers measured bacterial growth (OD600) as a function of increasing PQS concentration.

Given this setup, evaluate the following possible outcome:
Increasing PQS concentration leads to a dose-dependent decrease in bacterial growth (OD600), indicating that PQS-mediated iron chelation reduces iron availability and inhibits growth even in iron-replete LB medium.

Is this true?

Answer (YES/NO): YES